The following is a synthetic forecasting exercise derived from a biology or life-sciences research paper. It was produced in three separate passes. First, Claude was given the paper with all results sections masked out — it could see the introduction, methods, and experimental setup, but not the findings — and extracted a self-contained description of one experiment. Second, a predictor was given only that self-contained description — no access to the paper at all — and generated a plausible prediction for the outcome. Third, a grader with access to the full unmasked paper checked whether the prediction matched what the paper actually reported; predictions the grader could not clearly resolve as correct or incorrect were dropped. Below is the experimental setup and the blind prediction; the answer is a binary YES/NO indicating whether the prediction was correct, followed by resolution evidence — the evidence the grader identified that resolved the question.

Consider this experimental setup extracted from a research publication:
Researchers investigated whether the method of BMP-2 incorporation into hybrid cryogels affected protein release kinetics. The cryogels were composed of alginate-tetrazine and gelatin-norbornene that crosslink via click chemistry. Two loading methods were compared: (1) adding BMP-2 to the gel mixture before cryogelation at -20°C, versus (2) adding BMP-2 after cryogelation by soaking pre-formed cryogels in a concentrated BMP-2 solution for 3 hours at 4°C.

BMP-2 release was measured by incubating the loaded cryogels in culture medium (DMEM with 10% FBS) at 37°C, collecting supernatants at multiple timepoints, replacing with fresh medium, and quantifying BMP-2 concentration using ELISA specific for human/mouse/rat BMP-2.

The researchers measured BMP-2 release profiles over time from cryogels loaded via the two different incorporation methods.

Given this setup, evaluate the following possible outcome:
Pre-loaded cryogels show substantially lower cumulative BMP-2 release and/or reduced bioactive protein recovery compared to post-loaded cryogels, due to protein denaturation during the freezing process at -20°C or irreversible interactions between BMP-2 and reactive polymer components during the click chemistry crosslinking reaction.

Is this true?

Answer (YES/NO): NO